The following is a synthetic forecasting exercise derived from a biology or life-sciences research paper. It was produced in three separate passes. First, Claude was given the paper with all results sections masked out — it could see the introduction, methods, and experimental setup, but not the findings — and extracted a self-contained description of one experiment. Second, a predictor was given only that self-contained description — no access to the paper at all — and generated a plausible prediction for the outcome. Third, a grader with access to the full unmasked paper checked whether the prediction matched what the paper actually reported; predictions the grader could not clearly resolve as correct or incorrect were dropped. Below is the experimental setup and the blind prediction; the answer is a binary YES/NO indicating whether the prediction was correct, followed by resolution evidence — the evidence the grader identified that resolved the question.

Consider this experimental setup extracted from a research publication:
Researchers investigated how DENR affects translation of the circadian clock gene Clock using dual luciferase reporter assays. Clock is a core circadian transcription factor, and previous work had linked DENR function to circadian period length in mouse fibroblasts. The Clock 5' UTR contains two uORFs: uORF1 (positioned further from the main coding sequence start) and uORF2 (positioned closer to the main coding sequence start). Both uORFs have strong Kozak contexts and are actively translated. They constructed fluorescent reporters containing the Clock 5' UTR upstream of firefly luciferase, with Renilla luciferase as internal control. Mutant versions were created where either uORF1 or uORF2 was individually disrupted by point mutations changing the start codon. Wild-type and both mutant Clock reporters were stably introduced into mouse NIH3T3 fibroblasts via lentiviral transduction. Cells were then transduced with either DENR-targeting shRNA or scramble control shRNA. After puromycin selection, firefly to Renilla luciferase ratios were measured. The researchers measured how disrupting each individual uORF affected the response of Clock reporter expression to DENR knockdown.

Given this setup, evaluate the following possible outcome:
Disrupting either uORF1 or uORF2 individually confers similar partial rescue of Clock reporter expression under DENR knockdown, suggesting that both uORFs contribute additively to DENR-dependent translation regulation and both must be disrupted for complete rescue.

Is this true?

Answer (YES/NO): NO